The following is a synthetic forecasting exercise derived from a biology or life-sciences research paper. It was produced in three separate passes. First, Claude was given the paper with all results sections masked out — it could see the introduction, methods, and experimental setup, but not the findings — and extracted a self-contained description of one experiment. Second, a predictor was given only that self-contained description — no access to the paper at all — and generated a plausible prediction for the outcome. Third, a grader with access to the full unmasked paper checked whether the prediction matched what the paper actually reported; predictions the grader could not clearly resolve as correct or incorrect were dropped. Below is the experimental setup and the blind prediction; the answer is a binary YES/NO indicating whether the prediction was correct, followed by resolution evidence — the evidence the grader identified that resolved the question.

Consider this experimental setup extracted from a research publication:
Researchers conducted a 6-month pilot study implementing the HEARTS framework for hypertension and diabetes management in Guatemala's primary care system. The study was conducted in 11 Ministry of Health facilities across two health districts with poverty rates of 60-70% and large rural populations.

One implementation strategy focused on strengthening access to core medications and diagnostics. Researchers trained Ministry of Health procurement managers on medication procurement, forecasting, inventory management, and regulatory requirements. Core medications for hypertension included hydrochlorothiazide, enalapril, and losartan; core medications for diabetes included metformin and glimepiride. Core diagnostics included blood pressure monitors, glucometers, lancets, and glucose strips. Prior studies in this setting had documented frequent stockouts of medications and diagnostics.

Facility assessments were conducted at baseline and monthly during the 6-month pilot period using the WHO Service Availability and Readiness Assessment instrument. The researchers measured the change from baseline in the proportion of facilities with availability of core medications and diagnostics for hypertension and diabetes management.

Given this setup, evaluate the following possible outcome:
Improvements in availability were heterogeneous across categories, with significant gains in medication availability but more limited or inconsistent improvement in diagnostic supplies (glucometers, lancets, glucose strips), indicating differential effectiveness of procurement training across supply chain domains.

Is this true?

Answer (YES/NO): NO